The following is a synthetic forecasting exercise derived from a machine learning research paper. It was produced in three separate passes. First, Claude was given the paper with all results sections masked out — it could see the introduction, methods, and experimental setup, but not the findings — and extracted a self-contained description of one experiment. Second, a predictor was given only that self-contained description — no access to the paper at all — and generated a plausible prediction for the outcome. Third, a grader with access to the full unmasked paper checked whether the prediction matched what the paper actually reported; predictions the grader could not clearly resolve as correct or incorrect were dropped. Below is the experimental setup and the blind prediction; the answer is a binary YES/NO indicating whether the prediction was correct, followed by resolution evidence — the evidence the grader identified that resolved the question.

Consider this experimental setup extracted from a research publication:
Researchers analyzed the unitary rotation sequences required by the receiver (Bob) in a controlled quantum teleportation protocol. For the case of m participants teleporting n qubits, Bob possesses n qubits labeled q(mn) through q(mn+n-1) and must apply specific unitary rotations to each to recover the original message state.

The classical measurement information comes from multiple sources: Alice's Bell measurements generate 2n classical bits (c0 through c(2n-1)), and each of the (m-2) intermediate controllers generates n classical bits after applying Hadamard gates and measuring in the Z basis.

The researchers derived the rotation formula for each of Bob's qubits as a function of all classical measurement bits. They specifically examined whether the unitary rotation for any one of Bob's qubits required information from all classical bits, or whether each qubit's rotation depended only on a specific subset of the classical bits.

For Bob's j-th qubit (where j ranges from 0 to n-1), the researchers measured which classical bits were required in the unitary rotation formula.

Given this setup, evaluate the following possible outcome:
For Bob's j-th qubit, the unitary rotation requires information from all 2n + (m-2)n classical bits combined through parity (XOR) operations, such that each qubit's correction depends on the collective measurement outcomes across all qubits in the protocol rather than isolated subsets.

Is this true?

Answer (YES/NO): NO